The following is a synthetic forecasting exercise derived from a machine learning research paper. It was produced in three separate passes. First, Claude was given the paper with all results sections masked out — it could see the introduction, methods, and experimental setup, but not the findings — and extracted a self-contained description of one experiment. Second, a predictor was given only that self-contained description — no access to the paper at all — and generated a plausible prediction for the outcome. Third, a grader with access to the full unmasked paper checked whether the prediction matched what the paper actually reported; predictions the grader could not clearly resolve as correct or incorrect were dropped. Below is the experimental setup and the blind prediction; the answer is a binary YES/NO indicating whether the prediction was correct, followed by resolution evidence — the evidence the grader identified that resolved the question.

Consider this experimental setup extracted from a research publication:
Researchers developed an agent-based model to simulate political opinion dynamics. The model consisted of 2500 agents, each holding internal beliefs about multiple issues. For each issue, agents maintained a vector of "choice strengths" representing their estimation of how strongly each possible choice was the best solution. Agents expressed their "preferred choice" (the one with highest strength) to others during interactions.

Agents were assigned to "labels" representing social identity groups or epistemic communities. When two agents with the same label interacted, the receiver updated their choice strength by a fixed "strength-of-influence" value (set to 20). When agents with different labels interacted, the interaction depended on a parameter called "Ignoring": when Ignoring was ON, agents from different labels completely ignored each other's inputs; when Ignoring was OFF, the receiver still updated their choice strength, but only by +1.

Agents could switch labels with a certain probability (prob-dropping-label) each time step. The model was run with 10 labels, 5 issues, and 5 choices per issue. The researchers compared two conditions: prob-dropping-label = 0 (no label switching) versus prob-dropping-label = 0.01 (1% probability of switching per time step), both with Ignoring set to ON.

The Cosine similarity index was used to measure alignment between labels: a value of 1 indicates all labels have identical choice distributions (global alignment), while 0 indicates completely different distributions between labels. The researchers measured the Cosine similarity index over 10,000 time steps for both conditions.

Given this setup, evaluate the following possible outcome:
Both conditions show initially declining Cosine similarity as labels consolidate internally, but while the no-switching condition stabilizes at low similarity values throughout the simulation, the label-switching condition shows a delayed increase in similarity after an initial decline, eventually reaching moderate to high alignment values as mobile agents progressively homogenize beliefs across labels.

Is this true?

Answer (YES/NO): NO